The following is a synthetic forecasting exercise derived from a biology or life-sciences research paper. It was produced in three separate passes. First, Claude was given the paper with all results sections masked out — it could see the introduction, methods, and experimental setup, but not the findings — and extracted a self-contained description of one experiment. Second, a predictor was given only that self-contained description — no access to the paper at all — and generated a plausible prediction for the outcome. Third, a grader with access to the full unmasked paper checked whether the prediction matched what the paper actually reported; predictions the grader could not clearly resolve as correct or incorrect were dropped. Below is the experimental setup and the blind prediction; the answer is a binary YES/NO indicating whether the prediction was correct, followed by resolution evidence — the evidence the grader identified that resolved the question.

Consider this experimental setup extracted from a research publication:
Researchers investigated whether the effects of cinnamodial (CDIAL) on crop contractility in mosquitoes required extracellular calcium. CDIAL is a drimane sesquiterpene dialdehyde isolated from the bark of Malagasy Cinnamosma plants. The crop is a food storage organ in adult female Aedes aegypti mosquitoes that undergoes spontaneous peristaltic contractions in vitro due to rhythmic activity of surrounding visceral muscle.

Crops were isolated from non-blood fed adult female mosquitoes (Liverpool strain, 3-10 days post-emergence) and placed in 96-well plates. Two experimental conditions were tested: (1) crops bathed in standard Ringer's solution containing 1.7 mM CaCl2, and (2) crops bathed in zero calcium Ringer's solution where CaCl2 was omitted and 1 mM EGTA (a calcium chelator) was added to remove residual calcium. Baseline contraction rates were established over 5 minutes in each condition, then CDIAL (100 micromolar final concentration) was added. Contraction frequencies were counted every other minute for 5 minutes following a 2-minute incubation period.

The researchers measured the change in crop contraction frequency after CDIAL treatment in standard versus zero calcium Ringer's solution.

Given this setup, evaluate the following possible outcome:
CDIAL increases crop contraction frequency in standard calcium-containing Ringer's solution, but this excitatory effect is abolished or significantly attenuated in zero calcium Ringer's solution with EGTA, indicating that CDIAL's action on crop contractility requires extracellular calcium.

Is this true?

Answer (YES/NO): NO